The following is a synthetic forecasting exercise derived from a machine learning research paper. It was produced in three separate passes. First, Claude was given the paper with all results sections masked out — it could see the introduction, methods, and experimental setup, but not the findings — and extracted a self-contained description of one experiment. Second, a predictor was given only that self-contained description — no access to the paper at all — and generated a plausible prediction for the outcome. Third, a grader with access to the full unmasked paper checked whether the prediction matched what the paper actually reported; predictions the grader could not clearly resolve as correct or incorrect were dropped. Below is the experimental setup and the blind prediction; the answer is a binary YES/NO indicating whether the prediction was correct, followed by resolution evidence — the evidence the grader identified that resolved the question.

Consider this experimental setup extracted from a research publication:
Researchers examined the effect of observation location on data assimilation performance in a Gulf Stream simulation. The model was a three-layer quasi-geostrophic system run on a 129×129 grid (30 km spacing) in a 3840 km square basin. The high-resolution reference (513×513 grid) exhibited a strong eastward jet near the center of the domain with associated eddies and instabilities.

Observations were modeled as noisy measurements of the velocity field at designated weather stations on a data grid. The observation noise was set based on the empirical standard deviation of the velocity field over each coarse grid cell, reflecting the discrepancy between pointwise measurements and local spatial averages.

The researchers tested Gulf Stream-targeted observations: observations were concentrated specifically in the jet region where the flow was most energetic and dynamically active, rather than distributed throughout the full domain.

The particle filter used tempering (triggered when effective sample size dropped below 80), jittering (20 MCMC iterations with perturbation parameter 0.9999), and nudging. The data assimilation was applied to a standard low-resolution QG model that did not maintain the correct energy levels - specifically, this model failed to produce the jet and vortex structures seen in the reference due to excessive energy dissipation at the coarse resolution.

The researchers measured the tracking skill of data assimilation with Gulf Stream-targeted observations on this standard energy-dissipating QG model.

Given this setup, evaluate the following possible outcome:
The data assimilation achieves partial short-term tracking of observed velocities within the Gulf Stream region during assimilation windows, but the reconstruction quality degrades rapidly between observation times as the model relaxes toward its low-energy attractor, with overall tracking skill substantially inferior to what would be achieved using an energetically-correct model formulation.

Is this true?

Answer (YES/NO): NO